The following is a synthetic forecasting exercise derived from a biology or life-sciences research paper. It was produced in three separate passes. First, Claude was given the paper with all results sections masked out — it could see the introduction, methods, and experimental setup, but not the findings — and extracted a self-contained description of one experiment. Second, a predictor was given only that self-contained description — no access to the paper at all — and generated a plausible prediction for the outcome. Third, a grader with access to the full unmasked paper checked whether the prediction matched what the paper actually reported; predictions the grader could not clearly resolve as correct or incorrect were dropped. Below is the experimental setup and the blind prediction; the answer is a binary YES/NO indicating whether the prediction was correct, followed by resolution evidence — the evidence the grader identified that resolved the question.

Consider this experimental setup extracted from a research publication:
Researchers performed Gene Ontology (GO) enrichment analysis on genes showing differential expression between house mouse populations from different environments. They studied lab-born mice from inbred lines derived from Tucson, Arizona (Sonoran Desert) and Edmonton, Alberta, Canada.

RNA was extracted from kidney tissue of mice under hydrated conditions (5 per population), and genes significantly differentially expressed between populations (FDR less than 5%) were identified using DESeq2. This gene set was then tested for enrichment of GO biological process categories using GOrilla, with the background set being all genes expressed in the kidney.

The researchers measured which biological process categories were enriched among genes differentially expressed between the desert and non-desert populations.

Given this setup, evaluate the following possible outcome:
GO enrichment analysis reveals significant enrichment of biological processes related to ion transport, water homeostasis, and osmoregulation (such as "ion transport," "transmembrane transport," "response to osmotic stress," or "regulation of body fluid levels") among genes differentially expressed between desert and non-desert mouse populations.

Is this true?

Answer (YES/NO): YES